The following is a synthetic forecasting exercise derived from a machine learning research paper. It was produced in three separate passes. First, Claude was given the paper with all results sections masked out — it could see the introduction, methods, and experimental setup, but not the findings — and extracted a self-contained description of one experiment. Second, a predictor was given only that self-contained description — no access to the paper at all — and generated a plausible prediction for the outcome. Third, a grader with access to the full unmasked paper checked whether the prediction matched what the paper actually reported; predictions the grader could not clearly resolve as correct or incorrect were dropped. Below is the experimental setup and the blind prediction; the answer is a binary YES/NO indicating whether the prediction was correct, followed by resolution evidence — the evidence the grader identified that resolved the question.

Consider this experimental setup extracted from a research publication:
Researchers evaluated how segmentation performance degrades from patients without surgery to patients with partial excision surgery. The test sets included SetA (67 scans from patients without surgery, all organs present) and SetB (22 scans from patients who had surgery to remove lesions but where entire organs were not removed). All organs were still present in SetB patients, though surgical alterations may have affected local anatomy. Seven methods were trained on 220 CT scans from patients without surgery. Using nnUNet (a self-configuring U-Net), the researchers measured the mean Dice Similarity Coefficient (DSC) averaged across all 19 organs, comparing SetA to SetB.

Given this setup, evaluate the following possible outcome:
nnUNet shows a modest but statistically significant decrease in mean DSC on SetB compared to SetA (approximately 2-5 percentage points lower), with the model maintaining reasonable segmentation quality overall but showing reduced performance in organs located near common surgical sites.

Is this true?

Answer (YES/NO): YES